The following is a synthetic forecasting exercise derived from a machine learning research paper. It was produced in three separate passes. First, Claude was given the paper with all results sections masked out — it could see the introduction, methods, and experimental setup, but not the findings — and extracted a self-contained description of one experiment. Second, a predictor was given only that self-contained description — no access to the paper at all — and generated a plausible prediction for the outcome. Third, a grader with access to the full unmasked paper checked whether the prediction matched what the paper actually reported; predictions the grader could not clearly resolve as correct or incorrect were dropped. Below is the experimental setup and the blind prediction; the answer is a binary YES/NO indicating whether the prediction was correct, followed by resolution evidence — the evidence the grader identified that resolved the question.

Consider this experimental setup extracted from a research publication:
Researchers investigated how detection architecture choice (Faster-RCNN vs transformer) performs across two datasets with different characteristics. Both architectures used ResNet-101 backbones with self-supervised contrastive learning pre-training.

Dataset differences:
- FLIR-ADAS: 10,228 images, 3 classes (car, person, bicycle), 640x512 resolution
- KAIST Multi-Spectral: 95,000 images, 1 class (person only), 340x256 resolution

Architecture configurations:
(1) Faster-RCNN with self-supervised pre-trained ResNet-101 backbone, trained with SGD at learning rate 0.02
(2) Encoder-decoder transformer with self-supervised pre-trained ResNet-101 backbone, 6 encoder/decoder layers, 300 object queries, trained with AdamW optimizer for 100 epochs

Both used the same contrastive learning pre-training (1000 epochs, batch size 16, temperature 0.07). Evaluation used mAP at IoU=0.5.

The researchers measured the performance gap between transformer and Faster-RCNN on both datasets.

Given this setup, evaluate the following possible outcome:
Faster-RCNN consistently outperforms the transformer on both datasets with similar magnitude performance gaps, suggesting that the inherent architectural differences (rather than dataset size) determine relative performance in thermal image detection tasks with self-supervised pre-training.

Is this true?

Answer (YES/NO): NO